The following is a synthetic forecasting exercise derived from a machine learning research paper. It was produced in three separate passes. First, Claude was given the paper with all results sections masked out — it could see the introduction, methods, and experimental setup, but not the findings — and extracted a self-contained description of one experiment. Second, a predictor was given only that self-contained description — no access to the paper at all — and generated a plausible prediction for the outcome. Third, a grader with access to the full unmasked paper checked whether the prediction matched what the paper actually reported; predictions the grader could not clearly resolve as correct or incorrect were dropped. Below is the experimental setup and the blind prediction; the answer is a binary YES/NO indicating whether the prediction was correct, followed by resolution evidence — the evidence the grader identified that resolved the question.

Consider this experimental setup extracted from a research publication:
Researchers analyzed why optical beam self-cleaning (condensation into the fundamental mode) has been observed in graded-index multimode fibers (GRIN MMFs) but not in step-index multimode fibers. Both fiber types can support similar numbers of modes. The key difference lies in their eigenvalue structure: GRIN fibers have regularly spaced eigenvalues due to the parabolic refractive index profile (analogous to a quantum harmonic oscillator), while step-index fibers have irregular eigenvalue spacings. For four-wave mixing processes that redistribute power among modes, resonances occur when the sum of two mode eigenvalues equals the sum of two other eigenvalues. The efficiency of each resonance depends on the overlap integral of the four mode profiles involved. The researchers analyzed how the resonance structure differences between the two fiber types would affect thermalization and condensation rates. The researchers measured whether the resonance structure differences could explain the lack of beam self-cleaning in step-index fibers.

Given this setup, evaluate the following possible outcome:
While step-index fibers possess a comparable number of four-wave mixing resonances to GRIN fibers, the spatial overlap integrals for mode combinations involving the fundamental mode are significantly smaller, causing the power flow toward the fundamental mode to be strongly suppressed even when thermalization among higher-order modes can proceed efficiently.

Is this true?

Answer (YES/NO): NO